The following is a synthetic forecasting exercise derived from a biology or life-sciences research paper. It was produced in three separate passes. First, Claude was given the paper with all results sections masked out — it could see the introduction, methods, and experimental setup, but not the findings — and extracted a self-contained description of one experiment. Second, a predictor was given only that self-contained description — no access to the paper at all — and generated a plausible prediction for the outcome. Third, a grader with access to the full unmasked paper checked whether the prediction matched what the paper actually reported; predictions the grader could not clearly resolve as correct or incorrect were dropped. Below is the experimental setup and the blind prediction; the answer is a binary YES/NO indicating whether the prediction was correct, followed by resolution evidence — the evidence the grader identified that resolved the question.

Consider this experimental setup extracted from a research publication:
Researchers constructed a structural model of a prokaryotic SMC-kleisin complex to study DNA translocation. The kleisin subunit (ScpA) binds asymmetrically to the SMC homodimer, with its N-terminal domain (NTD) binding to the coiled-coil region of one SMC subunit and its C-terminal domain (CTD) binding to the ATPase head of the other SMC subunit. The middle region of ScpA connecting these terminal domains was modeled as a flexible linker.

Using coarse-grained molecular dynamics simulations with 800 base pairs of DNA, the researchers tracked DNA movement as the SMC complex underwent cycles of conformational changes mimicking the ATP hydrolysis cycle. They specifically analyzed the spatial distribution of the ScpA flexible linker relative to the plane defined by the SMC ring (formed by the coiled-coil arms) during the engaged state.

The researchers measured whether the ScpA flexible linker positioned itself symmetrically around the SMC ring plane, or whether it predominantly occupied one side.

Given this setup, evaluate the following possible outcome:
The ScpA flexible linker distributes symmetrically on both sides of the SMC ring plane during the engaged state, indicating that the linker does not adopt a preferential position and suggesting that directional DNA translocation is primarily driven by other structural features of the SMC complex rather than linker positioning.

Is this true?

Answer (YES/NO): NO